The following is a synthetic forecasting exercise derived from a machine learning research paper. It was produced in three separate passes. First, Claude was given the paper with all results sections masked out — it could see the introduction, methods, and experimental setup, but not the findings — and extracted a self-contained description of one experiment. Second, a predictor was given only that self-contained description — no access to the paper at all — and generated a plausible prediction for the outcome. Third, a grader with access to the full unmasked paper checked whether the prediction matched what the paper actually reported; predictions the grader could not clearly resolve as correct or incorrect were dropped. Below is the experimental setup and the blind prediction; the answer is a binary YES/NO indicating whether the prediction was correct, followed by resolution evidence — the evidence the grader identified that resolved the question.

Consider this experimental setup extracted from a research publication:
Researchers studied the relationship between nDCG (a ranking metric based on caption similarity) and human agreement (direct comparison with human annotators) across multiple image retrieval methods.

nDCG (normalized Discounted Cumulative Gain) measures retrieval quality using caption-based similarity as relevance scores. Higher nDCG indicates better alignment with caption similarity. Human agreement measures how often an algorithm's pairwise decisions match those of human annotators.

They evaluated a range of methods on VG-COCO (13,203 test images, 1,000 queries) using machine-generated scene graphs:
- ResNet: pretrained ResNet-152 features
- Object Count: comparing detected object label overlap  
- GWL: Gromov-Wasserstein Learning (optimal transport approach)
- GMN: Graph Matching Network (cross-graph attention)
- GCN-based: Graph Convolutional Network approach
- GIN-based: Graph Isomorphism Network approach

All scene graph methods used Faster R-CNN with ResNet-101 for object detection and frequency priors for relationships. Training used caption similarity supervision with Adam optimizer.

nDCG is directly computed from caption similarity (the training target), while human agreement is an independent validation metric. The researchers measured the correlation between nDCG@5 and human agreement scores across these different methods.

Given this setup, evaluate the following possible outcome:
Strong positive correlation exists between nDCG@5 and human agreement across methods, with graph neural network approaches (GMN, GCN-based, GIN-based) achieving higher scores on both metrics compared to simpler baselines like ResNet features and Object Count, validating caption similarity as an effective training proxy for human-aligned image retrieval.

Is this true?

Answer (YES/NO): NO